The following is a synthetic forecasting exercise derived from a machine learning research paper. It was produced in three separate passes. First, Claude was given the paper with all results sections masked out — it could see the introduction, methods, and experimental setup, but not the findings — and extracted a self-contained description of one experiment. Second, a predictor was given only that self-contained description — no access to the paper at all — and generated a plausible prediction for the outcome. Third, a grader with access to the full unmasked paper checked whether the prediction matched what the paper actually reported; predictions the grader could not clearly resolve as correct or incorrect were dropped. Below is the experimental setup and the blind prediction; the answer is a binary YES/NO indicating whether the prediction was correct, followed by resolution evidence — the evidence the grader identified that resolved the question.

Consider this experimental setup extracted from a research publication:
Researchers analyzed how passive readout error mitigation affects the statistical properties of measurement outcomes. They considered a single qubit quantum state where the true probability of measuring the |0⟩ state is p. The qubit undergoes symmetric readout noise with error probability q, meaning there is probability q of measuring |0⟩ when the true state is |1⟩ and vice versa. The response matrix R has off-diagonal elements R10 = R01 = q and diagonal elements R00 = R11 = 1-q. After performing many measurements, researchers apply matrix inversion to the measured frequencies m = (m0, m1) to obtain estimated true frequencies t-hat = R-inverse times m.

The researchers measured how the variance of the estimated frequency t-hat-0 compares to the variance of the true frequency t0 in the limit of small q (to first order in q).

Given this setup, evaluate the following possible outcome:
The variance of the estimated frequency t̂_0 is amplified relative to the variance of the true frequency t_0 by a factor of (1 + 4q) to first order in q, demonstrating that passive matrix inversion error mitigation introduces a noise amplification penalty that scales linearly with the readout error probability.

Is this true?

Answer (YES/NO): NO